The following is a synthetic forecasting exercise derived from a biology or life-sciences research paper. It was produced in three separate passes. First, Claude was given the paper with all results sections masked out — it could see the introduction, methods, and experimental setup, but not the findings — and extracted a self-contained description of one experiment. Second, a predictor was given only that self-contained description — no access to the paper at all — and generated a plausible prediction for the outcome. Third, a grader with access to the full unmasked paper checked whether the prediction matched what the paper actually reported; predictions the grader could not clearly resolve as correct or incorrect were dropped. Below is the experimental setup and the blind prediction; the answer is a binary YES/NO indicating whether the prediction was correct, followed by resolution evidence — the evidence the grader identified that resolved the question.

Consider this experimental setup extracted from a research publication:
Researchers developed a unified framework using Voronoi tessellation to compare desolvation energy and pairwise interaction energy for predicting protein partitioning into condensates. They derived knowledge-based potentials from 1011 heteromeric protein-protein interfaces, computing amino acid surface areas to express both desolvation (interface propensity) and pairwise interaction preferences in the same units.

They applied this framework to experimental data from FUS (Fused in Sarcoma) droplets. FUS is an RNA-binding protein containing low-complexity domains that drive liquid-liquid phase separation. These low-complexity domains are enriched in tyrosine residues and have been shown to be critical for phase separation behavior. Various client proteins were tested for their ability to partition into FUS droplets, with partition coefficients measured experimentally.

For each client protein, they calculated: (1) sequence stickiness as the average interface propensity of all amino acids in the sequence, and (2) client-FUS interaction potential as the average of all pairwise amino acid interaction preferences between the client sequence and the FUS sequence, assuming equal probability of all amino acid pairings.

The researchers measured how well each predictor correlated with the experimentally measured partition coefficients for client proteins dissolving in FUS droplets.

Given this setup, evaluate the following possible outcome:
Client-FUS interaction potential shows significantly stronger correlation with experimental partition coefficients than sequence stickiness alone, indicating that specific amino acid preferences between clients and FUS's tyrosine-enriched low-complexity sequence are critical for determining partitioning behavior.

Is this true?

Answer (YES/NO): NO